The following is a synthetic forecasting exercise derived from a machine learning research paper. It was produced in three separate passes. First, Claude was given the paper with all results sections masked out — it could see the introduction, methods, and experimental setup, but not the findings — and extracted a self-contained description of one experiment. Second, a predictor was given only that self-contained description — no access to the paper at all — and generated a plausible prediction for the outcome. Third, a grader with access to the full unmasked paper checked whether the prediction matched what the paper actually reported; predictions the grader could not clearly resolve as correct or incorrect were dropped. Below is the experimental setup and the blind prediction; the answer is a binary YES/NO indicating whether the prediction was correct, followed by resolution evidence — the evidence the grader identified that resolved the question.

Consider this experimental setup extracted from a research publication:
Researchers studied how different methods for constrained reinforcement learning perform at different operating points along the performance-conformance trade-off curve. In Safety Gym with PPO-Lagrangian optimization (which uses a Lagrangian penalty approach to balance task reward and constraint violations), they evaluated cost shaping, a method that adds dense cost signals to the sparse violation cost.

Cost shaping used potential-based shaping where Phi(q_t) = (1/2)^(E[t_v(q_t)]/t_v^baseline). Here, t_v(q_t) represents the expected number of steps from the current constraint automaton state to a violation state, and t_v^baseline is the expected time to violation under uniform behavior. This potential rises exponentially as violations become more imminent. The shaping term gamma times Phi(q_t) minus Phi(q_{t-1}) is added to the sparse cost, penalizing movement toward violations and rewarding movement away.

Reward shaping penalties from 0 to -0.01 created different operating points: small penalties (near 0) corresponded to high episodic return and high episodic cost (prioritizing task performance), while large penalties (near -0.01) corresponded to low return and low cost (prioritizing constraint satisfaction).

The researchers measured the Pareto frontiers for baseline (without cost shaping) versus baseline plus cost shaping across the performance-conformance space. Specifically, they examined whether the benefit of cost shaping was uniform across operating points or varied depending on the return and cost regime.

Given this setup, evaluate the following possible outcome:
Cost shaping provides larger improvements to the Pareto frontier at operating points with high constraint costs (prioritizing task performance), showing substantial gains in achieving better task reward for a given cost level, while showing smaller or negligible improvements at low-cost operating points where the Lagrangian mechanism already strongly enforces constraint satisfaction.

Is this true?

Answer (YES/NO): YES